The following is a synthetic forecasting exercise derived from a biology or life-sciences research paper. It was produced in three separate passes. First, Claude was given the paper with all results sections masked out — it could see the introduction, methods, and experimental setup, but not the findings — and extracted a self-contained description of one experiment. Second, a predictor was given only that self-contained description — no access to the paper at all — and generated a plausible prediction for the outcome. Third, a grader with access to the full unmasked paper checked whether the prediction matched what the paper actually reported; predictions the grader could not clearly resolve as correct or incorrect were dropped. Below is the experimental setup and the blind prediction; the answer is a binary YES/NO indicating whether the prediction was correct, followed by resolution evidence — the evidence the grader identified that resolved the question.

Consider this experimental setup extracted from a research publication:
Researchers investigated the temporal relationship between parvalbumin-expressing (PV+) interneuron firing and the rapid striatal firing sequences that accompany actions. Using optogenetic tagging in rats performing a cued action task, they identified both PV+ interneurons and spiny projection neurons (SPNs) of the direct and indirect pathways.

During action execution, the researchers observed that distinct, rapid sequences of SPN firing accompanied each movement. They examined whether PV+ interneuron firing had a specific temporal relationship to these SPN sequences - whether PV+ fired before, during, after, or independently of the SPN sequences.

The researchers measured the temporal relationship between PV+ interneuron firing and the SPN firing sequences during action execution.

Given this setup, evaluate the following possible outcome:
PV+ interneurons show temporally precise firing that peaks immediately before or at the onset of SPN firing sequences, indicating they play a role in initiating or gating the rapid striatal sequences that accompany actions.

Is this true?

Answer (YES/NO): NO